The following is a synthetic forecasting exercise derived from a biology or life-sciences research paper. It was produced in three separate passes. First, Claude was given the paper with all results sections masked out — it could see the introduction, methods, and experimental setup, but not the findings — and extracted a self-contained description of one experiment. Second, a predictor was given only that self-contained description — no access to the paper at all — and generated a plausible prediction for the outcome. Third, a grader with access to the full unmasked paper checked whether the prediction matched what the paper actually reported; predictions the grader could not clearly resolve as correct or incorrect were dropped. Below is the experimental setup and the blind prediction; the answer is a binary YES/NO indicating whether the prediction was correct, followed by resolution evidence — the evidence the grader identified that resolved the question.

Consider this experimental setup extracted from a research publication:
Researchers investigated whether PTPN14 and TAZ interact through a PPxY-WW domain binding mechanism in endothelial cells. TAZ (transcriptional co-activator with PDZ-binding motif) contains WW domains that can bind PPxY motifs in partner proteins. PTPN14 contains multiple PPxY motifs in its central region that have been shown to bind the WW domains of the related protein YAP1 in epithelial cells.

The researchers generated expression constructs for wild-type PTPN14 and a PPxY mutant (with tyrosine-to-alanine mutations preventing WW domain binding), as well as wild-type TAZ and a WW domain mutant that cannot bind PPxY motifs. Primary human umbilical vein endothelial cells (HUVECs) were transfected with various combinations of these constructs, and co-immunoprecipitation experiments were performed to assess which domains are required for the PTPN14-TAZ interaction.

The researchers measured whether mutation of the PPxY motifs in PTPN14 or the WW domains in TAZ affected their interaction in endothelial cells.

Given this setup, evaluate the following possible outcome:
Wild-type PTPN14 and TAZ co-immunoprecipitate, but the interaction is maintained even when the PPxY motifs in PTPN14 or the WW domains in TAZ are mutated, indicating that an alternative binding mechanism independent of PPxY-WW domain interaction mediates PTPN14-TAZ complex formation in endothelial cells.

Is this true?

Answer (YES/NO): NO